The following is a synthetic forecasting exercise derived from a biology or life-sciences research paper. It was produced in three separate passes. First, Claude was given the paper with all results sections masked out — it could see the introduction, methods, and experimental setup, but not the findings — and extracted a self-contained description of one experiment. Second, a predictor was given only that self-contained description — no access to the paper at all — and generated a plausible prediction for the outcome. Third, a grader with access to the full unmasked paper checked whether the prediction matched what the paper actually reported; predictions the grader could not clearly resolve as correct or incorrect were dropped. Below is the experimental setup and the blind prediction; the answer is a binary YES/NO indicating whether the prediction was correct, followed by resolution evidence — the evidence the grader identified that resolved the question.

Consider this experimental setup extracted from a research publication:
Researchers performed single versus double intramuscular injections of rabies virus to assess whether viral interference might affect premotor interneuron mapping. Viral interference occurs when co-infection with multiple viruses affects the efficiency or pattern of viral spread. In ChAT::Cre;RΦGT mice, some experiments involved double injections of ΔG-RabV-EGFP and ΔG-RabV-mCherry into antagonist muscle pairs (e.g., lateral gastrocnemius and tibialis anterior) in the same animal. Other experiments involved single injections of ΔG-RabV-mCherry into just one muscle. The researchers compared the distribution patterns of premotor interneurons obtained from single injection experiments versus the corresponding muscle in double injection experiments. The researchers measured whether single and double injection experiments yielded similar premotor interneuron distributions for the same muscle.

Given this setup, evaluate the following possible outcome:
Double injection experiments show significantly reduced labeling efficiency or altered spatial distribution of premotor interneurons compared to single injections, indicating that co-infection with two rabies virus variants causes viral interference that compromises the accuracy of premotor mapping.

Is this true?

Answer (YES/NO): NO